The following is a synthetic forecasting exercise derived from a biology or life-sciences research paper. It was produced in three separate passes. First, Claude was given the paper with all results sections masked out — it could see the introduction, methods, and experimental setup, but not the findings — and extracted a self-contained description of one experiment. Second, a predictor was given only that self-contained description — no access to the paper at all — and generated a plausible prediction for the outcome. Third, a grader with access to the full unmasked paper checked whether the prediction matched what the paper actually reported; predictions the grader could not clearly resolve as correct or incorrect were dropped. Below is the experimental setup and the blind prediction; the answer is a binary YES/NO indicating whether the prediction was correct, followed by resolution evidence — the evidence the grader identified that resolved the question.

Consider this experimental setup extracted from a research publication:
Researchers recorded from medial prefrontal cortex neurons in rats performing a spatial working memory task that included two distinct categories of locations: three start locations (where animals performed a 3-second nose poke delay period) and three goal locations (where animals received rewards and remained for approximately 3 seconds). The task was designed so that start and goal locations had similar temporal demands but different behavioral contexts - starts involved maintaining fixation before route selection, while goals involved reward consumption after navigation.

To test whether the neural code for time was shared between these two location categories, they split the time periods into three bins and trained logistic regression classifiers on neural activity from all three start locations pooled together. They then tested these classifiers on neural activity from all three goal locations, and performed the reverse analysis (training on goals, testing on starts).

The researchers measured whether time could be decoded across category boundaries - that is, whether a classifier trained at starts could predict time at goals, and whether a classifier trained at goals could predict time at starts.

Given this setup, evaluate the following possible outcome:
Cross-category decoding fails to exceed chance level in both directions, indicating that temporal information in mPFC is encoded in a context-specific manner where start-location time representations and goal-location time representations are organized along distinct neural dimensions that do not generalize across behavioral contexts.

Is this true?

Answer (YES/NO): NO